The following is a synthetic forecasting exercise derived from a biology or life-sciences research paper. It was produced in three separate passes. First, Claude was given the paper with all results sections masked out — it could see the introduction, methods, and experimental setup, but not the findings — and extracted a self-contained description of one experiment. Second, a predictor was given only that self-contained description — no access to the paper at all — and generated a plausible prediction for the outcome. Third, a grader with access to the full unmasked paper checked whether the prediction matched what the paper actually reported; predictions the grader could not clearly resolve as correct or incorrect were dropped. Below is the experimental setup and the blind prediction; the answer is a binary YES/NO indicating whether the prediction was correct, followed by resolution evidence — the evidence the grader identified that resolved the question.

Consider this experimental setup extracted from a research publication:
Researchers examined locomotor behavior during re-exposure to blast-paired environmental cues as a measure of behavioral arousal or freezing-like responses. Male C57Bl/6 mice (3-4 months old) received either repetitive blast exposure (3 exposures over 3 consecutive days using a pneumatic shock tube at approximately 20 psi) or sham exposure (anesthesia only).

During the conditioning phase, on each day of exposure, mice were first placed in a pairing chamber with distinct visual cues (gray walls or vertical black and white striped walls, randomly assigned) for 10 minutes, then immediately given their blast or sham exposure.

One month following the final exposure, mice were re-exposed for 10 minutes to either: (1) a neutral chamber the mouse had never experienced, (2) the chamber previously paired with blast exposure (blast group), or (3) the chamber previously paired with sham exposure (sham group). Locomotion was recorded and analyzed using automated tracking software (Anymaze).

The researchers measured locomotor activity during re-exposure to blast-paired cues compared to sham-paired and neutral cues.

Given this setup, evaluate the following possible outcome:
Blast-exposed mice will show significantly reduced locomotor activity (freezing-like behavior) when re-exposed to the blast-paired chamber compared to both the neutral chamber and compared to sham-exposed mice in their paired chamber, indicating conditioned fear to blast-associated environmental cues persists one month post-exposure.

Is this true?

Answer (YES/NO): YES